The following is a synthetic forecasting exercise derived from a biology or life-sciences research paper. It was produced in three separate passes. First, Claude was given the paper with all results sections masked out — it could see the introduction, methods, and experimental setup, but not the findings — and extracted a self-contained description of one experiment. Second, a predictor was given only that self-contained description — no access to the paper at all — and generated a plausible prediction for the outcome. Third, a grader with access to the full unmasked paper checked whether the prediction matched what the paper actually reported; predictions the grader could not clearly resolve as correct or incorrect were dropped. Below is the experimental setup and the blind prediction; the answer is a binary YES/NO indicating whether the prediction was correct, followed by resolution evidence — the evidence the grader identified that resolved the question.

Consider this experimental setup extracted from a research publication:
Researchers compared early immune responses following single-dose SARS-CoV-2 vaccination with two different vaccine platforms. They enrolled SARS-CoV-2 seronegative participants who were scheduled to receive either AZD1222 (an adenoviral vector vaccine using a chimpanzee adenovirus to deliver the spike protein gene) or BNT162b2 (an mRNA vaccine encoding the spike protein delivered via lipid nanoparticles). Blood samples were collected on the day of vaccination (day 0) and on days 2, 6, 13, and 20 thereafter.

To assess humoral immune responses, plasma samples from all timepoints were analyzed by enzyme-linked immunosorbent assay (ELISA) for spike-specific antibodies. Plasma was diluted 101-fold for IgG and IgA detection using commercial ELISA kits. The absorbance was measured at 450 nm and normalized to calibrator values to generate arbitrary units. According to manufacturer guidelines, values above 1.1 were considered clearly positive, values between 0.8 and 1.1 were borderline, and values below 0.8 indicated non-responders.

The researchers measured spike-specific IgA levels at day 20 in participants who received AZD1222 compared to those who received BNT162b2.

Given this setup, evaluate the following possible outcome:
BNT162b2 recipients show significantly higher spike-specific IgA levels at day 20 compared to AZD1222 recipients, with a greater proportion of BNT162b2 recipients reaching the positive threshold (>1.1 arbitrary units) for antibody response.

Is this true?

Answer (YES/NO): YES